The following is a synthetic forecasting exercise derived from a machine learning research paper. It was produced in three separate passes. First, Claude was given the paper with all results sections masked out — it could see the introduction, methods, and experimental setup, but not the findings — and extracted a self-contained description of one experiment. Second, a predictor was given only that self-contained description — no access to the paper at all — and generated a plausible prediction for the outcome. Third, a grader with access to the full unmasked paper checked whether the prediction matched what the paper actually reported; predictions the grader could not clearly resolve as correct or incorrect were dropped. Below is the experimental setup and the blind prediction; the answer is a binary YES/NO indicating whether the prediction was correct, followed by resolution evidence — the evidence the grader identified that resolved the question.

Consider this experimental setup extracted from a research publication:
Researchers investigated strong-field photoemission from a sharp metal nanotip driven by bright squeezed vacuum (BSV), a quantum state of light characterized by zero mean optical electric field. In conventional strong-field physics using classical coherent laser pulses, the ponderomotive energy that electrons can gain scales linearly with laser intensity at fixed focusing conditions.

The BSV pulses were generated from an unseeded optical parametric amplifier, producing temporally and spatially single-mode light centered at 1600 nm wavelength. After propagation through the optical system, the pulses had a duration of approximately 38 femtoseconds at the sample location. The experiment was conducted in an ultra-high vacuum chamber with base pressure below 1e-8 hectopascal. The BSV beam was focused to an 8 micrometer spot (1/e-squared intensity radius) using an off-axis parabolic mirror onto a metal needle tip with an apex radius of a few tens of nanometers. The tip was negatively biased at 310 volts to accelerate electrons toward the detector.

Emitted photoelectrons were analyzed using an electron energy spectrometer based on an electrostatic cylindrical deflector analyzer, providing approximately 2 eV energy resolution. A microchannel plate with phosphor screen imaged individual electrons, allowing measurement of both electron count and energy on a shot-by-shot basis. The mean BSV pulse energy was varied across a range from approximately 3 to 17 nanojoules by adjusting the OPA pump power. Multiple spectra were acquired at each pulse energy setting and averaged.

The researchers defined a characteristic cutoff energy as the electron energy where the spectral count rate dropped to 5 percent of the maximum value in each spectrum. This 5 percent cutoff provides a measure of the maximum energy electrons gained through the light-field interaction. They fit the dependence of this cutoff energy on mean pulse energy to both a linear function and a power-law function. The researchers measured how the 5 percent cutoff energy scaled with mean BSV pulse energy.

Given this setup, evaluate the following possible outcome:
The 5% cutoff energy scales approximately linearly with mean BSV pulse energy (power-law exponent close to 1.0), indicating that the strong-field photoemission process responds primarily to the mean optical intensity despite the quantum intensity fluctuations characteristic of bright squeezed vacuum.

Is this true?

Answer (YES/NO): NO